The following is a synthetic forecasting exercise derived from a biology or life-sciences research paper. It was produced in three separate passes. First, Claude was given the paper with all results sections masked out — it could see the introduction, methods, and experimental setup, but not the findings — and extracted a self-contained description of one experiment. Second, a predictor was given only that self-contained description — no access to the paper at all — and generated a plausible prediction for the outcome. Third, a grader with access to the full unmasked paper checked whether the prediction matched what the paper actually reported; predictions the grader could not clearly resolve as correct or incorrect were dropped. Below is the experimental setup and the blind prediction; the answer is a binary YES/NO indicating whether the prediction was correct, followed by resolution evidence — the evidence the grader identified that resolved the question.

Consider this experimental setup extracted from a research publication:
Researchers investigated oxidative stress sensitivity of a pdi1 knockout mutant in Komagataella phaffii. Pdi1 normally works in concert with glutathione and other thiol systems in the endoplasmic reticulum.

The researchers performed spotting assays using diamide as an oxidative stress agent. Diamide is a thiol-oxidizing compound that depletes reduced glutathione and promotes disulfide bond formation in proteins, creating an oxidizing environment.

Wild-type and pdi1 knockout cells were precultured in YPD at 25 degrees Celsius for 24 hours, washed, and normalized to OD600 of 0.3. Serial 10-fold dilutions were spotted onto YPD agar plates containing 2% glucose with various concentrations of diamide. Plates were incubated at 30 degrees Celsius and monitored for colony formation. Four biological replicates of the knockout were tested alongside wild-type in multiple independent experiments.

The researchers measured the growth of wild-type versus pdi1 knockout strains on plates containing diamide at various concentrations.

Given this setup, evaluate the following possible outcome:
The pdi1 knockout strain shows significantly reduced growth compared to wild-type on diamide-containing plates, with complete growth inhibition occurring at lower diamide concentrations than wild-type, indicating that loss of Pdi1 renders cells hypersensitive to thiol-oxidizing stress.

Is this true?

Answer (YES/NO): NO